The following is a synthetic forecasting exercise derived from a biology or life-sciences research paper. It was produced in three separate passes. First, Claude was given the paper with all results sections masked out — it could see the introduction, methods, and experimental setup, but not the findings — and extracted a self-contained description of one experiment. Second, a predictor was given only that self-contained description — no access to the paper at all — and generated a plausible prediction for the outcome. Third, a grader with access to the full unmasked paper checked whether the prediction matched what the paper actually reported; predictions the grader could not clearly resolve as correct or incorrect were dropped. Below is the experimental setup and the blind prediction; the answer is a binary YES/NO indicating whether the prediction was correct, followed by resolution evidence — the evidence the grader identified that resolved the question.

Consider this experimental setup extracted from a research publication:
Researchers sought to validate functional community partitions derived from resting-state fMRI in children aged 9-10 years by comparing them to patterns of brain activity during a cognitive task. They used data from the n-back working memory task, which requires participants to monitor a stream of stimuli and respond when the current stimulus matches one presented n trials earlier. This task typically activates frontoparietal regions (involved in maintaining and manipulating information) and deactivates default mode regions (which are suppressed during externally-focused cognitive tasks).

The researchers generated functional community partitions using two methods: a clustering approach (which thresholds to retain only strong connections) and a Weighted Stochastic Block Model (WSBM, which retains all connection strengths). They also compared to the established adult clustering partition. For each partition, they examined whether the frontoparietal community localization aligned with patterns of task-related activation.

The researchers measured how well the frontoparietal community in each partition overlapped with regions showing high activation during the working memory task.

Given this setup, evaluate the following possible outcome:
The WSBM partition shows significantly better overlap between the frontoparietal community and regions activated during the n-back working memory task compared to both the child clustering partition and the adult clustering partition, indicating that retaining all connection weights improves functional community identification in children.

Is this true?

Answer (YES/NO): NO